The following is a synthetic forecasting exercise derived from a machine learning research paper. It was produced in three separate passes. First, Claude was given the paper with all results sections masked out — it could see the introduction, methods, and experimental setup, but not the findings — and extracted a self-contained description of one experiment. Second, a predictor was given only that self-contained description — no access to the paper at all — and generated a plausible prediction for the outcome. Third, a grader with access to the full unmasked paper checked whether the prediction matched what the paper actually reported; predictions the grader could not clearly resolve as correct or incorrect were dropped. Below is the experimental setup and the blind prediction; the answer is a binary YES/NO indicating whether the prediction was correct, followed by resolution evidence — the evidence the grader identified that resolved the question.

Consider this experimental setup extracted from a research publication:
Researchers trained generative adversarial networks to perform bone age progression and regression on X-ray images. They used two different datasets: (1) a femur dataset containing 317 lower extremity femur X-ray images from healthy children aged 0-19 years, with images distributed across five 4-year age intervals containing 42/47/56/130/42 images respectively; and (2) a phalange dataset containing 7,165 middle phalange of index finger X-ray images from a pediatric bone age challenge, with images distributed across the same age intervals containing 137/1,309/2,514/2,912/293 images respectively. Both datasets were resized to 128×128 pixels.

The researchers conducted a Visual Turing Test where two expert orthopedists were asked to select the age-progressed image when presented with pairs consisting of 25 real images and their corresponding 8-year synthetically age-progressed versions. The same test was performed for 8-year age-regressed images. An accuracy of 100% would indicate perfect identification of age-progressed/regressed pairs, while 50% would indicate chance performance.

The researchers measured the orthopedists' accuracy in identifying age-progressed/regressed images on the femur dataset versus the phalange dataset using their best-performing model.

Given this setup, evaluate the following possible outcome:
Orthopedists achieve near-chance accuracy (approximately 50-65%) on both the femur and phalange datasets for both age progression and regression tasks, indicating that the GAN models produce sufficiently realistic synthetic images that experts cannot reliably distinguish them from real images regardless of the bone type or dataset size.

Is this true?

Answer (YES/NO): NO